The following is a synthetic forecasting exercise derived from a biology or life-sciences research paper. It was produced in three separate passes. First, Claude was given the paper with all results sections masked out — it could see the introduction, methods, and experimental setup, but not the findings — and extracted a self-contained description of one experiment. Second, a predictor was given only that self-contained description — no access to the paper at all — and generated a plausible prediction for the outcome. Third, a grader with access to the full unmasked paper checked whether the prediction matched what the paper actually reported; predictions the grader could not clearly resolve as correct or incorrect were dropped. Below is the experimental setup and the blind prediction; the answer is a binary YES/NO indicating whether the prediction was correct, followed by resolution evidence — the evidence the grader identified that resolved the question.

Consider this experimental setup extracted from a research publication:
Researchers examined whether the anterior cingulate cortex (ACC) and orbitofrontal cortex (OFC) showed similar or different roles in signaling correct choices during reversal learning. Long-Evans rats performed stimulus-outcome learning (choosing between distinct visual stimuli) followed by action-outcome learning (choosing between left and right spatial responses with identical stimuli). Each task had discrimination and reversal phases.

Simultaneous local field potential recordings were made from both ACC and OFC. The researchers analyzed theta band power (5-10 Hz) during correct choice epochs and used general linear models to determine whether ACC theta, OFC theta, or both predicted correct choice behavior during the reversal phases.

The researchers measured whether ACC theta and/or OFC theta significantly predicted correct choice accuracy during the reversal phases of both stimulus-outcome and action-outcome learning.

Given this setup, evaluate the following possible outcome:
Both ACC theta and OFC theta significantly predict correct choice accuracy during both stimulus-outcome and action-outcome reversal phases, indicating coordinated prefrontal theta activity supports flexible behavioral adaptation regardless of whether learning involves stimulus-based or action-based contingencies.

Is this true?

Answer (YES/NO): NO